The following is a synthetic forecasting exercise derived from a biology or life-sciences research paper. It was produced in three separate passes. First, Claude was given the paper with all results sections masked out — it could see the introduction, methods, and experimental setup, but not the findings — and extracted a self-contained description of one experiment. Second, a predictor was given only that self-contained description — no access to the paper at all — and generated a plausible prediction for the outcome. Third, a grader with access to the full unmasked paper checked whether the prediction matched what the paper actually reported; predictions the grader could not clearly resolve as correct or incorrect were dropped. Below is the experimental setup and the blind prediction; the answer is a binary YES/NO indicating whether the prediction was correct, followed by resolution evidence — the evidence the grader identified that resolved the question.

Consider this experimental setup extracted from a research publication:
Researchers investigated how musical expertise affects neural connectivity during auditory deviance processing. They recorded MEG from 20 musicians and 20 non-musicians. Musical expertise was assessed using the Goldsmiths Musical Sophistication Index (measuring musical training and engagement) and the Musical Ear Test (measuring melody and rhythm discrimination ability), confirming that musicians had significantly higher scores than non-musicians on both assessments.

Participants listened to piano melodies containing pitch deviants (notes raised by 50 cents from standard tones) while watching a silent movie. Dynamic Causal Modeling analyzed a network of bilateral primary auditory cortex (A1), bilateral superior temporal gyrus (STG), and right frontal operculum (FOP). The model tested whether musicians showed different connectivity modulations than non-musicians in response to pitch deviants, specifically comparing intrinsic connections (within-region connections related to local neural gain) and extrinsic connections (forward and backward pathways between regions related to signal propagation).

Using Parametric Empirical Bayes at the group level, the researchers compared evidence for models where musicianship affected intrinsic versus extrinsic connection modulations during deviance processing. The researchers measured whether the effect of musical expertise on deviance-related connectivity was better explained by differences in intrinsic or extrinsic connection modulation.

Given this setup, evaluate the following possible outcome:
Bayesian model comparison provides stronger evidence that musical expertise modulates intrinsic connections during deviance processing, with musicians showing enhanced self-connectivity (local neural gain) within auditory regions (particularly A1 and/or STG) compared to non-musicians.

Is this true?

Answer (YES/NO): NO